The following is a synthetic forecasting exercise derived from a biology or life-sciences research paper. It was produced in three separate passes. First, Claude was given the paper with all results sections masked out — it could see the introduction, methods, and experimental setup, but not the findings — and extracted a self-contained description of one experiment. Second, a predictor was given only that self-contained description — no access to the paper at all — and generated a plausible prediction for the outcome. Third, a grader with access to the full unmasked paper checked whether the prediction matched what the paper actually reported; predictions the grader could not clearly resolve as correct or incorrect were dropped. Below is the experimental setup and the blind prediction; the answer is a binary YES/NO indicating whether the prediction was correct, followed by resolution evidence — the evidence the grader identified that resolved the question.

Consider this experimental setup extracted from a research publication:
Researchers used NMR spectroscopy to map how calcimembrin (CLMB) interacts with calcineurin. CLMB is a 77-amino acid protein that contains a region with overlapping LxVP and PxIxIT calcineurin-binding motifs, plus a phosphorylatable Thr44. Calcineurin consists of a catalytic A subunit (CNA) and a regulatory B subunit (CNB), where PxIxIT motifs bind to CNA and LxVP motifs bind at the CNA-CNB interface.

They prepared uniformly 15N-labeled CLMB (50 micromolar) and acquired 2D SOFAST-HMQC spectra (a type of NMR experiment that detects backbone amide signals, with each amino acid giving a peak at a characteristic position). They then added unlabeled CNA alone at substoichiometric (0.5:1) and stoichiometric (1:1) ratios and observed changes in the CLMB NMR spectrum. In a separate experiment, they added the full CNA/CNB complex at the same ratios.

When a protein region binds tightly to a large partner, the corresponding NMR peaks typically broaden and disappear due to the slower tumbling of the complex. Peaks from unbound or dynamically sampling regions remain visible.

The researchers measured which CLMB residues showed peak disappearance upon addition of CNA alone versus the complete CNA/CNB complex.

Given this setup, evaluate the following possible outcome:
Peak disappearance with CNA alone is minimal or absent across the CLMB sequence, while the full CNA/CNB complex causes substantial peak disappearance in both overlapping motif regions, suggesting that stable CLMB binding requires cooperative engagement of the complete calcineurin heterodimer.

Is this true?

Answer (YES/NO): NO